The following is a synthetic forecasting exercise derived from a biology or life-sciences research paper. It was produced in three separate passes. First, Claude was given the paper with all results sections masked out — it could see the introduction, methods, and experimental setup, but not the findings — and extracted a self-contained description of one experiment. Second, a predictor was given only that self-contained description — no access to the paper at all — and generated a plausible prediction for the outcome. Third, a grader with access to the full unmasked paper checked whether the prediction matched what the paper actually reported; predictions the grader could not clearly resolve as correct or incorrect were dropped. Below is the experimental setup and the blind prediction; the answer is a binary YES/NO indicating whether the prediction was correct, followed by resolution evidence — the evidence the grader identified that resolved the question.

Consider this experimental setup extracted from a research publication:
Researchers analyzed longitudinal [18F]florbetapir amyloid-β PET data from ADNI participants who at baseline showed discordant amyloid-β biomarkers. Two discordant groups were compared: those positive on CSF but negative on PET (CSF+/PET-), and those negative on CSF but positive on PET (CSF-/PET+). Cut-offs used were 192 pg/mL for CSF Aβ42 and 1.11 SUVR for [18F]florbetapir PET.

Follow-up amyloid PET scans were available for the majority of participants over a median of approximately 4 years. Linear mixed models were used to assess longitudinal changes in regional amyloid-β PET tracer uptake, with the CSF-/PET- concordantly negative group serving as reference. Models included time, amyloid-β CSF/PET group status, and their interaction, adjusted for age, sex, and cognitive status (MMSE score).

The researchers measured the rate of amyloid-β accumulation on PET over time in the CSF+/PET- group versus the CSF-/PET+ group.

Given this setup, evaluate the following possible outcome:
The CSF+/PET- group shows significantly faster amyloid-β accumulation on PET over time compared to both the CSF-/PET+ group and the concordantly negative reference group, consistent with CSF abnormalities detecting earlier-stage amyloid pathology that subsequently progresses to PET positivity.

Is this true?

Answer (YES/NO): YES